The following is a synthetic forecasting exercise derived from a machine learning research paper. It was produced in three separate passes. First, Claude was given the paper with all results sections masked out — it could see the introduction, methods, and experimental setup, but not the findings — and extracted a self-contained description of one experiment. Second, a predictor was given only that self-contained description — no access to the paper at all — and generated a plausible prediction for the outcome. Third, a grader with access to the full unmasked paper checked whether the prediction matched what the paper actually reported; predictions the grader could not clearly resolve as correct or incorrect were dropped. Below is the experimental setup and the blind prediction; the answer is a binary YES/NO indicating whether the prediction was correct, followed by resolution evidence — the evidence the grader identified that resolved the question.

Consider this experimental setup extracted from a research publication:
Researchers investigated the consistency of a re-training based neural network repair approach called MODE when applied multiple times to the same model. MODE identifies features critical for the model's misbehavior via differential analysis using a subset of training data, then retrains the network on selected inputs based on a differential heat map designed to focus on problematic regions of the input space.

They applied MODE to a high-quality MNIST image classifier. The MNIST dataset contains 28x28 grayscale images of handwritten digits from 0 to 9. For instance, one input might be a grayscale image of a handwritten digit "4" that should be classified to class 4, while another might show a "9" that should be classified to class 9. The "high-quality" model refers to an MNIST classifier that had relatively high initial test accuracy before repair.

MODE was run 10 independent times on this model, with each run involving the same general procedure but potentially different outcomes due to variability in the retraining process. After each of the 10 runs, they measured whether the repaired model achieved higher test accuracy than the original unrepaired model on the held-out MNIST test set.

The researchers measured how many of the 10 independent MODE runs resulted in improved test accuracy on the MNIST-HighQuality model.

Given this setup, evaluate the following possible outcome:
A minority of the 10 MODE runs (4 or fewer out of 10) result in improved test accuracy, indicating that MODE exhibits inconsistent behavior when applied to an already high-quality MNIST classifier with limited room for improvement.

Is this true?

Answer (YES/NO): YES